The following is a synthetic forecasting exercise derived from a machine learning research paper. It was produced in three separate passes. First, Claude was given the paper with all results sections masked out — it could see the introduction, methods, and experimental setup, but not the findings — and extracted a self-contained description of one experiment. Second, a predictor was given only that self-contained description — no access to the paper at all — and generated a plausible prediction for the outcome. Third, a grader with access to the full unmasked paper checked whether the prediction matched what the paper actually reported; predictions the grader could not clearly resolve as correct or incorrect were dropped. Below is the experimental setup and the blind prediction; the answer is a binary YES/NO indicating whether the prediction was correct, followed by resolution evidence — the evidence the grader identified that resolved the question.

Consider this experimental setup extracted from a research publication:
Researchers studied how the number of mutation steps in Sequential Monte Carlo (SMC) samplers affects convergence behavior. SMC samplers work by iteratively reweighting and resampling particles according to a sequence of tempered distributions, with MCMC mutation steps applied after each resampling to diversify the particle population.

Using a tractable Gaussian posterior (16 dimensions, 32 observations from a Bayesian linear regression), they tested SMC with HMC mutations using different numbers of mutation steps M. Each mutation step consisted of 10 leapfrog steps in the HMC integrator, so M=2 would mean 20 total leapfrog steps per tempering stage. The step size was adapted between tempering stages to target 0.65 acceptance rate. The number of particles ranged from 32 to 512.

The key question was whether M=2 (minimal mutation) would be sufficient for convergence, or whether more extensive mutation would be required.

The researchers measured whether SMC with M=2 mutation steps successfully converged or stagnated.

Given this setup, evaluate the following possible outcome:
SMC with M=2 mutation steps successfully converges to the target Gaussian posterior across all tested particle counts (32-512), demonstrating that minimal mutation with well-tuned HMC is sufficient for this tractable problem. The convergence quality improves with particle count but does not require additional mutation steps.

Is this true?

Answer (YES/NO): NO